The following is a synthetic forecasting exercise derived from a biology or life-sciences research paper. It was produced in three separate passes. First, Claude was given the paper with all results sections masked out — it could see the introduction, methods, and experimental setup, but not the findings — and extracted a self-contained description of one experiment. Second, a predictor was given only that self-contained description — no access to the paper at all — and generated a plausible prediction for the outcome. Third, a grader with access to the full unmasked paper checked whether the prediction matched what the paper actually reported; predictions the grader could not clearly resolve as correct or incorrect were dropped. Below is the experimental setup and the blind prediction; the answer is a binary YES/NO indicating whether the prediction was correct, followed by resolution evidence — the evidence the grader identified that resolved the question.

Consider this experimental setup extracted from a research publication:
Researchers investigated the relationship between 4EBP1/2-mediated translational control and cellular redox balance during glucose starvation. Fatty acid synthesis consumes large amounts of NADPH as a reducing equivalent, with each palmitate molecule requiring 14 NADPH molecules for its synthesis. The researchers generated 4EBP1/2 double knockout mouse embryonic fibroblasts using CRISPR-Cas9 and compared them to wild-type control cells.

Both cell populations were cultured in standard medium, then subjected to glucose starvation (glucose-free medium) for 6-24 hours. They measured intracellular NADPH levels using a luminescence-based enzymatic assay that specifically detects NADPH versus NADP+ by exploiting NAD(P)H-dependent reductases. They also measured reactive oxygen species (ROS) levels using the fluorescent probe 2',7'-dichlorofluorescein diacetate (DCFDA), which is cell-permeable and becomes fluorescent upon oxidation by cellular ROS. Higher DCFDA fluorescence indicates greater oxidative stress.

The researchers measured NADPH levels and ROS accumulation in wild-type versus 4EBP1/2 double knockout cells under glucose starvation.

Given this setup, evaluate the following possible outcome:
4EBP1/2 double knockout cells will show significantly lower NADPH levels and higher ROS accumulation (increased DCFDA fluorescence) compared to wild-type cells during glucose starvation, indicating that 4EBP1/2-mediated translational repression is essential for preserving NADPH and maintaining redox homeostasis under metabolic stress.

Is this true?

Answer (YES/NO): YES